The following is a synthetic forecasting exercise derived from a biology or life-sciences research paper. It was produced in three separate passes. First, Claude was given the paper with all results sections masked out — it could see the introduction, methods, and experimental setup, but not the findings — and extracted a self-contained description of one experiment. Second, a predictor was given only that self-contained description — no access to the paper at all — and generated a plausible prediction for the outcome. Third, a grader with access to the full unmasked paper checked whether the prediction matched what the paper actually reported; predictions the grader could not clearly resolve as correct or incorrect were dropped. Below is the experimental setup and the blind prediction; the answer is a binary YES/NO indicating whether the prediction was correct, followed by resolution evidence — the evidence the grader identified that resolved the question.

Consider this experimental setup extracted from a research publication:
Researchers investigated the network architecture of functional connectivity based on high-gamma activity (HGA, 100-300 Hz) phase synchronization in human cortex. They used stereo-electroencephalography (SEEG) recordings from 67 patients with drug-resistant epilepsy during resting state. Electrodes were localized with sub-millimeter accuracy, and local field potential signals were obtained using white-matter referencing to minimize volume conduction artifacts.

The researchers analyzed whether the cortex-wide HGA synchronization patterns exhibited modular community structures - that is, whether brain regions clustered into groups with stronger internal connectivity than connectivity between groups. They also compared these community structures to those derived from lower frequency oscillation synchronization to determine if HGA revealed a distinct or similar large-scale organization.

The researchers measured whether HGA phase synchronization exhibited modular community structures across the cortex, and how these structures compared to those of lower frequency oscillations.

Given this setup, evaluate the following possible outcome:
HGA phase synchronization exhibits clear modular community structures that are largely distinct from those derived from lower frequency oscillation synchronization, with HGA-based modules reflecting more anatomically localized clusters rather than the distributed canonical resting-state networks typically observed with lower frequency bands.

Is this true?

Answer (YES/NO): YES